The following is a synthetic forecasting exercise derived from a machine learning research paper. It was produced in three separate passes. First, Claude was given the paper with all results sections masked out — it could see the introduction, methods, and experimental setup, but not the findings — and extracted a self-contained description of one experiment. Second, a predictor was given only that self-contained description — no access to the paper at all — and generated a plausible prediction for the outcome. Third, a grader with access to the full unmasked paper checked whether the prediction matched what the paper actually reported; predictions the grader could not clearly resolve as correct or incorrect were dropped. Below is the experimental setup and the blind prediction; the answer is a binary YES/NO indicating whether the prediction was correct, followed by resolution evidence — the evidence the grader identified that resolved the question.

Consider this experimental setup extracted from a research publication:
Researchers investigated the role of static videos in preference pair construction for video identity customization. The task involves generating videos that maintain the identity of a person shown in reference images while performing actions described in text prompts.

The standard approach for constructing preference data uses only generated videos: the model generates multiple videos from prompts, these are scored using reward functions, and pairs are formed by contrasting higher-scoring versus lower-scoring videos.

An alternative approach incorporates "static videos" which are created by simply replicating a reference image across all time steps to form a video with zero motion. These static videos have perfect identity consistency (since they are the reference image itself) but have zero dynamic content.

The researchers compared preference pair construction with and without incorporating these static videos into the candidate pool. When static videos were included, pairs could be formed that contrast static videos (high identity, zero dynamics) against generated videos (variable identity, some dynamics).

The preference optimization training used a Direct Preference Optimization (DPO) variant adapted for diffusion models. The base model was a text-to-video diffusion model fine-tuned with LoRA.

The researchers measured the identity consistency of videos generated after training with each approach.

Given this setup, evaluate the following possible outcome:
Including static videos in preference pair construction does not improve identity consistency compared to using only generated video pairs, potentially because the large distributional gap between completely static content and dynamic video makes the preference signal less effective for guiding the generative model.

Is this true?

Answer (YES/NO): NO